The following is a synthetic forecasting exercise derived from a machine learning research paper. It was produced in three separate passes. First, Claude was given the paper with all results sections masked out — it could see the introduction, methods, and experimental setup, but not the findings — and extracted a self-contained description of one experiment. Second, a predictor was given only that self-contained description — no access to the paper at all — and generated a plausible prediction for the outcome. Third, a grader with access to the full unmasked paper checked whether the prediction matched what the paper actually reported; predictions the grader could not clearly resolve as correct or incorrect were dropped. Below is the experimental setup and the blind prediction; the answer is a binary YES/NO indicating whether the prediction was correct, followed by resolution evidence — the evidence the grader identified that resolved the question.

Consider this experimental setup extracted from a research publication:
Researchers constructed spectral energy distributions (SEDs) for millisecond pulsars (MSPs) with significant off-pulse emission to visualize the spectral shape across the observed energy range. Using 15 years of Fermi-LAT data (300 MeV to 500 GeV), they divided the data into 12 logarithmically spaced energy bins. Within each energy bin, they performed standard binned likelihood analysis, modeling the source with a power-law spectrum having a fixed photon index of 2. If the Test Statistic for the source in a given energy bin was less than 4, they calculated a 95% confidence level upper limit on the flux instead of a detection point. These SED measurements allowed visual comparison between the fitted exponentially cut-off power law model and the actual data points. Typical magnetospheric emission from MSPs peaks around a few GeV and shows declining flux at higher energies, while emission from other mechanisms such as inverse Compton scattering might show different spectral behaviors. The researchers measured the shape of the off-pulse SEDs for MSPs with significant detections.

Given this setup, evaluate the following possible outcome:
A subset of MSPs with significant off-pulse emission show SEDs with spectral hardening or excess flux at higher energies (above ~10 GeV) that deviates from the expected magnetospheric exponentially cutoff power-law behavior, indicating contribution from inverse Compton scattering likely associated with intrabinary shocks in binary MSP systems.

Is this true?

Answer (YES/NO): NO